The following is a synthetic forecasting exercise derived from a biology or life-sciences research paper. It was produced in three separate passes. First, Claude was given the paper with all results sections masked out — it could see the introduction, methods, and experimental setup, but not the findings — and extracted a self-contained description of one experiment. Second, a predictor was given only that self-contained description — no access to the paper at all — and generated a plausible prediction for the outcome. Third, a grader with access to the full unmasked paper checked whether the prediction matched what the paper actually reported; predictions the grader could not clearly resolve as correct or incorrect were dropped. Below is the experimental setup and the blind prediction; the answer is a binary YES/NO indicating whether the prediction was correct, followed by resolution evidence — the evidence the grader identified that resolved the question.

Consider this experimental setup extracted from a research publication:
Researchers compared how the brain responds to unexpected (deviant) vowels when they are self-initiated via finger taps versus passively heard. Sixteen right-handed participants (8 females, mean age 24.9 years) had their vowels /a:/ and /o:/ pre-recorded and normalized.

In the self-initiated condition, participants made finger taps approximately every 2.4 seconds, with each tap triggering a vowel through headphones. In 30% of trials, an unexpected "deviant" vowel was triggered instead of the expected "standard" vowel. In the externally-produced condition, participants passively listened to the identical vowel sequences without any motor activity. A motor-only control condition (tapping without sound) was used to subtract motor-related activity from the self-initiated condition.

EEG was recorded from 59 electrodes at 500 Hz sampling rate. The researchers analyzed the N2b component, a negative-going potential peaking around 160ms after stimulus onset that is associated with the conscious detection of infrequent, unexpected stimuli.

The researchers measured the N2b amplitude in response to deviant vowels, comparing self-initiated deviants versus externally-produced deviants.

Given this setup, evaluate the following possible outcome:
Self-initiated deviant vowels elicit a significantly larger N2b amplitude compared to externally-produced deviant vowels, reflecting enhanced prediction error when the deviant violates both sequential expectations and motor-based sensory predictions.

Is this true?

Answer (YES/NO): YES